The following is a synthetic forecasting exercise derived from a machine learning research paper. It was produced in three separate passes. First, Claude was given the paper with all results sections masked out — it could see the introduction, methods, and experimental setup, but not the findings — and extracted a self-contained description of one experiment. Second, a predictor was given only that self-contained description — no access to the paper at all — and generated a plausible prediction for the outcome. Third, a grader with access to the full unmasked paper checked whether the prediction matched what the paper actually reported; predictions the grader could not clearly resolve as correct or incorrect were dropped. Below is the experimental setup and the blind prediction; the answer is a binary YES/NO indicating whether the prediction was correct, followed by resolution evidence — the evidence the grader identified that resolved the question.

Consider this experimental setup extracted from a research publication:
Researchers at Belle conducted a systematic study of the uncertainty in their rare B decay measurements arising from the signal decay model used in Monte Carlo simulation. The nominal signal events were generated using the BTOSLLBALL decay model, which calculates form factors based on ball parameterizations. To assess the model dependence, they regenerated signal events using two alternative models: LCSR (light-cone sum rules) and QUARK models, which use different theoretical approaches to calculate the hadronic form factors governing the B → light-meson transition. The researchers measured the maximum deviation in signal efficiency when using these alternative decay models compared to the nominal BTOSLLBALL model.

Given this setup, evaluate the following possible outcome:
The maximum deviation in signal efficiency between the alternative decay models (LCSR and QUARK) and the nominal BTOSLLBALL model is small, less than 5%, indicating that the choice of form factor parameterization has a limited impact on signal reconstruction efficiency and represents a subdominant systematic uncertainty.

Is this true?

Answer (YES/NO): YES